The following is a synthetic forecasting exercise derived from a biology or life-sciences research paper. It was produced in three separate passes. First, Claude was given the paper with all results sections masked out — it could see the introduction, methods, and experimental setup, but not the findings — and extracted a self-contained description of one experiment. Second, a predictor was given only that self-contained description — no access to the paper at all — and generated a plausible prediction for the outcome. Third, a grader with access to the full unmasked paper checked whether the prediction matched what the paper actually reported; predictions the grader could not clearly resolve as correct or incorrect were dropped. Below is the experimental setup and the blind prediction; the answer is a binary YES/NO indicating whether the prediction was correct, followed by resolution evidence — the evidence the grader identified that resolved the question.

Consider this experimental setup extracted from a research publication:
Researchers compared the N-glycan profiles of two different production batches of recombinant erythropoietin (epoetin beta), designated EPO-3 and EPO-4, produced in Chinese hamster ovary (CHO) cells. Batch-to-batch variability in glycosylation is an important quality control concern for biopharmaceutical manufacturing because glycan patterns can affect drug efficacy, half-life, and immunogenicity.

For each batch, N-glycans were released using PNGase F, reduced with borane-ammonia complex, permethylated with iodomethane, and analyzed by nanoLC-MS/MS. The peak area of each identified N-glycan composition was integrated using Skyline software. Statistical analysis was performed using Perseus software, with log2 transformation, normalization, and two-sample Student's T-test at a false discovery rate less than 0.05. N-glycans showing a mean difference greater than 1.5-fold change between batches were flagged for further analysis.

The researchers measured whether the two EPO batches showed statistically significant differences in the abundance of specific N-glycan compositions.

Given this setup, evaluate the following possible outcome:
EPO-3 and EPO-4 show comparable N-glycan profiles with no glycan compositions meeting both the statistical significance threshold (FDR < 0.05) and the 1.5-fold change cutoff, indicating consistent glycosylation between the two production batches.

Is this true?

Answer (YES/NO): NO